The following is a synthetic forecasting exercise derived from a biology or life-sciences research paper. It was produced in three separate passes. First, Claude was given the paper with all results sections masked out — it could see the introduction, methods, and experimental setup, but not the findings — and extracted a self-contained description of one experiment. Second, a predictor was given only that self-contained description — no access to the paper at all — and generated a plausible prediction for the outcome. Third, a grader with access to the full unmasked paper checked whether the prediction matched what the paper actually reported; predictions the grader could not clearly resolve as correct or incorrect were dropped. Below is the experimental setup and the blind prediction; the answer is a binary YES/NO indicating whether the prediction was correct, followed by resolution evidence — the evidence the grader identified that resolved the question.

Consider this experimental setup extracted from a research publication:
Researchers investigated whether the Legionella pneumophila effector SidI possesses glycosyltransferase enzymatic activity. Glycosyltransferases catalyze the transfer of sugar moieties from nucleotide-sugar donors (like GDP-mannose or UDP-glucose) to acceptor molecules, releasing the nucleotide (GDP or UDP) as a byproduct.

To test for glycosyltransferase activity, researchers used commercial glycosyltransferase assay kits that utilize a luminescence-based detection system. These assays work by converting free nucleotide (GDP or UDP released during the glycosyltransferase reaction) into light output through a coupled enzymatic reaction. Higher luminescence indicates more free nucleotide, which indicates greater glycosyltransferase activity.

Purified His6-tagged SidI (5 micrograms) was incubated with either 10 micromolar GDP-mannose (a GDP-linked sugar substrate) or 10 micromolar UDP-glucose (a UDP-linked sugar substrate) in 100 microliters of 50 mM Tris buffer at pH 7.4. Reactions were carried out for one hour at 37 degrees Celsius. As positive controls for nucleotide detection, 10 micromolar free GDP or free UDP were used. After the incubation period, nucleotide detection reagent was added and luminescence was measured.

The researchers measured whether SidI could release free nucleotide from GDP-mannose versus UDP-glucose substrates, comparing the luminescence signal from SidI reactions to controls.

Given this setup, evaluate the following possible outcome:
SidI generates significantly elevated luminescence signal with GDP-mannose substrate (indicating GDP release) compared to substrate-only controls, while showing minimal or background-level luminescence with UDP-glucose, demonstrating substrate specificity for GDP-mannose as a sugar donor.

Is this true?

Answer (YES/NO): NO